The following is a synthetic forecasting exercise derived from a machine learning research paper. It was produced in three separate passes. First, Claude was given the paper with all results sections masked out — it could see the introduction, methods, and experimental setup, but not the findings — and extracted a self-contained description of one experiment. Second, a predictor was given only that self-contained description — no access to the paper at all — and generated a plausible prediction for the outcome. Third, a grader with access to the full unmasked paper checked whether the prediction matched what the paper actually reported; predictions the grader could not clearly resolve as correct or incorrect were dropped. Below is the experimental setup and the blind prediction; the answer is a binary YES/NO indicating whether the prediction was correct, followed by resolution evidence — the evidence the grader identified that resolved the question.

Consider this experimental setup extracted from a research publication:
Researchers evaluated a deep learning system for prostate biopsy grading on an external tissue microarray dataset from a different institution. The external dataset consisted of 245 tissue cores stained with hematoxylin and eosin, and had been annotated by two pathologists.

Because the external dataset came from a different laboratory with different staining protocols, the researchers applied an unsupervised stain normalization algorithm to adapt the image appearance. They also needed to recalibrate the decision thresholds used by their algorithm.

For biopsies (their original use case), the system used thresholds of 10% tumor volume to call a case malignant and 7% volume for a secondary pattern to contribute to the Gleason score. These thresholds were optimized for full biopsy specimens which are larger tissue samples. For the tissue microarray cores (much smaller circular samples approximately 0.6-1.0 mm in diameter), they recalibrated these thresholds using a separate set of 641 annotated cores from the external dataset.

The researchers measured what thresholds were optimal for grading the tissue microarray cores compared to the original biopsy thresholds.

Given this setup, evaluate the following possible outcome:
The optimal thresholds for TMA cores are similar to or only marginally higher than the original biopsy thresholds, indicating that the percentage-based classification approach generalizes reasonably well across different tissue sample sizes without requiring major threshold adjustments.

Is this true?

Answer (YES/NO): NO